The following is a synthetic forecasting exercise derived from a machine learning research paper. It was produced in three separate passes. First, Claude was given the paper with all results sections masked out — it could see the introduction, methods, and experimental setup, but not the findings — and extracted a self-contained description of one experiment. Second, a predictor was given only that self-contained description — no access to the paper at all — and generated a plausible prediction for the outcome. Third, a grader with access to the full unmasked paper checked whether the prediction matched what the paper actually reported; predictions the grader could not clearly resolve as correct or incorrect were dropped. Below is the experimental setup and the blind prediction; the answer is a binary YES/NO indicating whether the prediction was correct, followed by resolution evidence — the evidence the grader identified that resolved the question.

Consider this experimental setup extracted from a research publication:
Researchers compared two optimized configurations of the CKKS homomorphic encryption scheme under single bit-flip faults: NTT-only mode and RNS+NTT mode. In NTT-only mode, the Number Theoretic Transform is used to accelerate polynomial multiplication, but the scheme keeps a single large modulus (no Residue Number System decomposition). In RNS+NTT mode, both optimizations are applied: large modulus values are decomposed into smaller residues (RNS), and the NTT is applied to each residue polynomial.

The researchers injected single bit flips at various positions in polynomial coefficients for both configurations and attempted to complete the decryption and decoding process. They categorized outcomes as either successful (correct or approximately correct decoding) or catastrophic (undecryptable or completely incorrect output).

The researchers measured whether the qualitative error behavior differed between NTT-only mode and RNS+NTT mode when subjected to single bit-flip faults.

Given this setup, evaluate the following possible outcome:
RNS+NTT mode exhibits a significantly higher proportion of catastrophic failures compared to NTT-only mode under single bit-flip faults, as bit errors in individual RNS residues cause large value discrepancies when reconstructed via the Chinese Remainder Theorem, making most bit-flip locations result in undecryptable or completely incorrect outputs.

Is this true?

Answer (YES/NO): NO